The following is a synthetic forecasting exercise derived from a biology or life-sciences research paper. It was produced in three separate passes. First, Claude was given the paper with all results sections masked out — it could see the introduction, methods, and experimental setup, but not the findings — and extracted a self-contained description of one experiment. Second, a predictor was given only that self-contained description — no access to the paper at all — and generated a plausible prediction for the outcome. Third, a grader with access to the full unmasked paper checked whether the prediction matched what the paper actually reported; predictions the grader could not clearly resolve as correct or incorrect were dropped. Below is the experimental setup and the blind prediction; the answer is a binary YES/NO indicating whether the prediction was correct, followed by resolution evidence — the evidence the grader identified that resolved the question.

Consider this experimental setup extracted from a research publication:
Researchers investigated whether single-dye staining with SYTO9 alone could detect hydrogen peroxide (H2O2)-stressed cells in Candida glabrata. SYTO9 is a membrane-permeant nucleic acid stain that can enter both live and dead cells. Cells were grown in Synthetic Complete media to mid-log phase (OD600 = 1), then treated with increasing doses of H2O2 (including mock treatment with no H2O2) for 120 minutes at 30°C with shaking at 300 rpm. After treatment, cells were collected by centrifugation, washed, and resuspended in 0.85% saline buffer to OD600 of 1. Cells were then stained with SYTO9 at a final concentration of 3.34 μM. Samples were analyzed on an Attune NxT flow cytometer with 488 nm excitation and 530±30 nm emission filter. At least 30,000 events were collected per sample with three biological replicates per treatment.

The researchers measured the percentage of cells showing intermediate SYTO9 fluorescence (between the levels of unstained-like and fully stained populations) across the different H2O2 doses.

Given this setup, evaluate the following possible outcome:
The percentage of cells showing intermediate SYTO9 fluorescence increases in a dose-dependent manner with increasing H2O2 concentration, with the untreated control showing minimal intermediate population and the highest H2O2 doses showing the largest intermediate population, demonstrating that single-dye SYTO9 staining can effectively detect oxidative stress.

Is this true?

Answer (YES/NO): YES